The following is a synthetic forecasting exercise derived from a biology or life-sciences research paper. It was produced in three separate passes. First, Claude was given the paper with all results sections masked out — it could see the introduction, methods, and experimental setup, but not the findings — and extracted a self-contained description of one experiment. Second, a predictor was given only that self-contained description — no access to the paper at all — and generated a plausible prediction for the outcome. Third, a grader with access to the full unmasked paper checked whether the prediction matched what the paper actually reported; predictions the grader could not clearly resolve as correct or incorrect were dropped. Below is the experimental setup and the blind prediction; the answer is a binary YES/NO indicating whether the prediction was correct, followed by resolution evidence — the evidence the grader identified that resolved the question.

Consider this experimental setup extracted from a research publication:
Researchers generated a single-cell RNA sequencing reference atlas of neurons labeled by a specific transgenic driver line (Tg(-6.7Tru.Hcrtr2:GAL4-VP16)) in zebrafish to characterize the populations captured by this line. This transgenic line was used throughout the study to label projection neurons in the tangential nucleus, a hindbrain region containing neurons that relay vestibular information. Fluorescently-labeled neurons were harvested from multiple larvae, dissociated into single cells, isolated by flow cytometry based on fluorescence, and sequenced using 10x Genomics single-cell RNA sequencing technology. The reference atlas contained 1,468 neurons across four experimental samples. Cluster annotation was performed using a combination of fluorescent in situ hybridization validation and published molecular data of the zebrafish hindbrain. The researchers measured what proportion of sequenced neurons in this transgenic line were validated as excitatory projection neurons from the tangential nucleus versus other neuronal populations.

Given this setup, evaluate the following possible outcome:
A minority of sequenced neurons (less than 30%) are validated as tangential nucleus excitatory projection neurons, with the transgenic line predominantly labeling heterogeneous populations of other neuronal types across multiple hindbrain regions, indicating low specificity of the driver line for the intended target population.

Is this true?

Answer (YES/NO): NO